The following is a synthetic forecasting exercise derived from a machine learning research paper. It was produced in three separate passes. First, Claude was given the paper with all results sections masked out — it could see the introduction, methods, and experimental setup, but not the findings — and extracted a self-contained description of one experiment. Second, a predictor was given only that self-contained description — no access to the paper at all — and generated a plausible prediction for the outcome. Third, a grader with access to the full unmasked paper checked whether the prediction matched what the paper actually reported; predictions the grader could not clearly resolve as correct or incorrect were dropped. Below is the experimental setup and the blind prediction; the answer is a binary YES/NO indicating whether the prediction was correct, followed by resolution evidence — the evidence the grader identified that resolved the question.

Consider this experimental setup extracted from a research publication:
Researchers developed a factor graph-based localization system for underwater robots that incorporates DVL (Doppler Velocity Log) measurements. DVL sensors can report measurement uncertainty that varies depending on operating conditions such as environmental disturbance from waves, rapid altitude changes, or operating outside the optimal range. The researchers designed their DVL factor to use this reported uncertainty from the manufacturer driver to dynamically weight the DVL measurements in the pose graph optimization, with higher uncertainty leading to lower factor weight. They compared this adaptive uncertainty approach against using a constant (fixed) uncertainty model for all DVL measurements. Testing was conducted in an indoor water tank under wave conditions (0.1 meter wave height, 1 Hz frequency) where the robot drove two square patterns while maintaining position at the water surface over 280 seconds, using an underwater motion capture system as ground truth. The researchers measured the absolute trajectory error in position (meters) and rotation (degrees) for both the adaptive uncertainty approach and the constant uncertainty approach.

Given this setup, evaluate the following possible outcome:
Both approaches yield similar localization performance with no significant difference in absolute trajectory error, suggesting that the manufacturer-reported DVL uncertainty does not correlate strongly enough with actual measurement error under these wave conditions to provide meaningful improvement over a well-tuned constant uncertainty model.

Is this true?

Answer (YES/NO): NO